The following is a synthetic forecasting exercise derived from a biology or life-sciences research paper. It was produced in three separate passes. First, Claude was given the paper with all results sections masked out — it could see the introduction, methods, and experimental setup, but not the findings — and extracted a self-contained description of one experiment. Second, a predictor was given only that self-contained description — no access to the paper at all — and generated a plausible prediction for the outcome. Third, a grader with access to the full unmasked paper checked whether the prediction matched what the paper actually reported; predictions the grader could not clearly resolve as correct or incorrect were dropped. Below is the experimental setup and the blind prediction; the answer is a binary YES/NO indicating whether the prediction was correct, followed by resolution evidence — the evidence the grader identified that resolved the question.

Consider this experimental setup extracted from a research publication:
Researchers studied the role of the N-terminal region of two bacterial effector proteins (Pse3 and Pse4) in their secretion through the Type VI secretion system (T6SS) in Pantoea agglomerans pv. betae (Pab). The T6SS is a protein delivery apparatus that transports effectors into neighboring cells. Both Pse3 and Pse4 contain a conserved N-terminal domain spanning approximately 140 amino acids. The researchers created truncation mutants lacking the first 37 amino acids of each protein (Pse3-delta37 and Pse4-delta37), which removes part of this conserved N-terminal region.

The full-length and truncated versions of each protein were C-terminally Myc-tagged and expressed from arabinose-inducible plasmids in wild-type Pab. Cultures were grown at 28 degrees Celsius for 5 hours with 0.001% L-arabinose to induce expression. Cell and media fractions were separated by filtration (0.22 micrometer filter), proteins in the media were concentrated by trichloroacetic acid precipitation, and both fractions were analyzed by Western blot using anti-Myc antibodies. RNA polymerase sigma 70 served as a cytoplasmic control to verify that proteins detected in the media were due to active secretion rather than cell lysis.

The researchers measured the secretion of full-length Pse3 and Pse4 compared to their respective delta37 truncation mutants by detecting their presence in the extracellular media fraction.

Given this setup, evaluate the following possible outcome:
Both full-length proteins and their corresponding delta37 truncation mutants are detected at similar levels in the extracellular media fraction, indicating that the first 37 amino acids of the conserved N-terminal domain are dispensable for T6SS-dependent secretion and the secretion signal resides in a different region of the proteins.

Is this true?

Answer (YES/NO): NO